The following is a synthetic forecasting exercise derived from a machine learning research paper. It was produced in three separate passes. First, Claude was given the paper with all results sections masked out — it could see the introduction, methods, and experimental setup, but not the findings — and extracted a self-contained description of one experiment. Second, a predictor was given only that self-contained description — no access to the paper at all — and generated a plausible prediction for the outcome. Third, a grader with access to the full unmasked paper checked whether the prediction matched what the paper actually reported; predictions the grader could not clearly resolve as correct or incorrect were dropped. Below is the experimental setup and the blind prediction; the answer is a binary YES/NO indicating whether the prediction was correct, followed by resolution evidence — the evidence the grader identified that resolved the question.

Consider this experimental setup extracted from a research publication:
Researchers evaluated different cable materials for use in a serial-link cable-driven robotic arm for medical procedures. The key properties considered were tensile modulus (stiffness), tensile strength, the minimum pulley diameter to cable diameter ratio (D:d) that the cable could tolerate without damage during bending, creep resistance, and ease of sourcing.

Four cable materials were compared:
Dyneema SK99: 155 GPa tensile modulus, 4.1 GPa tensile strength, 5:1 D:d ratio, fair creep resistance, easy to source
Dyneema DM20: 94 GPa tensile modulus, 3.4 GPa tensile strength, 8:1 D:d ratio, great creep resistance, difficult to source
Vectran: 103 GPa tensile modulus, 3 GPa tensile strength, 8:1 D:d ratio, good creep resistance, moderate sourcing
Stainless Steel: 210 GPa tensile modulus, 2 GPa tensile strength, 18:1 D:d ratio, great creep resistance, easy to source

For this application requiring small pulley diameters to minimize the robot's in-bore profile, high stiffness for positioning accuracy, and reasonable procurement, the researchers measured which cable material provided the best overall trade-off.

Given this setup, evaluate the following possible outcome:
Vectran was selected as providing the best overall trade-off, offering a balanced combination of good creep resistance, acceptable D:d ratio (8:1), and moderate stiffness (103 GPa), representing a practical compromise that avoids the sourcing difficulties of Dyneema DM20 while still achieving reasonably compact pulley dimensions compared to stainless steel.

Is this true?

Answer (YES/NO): NO